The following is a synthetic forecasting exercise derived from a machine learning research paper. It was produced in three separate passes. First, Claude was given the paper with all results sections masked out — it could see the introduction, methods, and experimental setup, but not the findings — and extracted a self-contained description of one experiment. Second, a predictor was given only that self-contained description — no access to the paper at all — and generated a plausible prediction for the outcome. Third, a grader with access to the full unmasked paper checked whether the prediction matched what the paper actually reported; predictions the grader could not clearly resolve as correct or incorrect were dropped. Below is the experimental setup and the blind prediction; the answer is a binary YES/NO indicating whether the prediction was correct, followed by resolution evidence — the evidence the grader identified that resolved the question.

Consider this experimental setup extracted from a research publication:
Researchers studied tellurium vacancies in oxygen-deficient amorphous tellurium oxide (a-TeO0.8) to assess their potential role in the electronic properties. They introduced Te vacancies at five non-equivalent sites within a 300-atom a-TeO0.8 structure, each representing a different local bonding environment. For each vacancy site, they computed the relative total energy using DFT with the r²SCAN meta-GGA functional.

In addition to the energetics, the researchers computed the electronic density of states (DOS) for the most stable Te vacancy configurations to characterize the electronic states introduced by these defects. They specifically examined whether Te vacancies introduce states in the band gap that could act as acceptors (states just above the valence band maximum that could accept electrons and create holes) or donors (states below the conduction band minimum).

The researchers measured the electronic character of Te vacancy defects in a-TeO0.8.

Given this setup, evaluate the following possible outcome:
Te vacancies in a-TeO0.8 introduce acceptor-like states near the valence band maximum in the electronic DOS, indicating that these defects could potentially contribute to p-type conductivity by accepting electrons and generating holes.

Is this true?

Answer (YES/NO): YES